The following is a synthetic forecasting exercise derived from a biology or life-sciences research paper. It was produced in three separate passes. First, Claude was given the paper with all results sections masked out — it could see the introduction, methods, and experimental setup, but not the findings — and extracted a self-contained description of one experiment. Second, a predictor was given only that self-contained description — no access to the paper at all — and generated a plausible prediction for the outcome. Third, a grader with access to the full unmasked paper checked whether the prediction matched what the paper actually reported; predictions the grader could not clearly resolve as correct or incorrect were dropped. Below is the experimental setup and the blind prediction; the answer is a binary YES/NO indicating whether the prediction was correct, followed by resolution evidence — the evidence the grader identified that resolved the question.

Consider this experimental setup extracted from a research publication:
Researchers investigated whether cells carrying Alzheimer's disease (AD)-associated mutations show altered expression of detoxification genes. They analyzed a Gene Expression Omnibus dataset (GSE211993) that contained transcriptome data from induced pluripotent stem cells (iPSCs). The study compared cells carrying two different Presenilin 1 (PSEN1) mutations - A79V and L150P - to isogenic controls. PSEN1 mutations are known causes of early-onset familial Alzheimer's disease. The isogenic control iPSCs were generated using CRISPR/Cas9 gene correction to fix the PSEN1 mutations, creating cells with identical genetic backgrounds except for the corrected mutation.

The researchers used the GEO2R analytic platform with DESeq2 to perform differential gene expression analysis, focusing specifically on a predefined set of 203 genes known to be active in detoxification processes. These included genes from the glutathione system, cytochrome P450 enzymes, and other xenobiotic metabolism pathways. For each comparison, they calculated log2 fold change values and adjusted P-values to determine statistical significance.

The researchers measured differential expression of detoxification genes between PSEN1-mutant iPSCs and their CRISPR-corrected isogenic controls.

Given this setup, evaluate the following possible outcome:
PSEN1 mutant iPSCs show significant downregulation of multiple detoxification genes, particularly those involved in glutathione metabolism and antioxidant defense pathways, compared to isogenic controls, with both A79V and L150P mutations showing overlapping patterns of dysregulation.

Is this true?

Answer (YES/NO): NO